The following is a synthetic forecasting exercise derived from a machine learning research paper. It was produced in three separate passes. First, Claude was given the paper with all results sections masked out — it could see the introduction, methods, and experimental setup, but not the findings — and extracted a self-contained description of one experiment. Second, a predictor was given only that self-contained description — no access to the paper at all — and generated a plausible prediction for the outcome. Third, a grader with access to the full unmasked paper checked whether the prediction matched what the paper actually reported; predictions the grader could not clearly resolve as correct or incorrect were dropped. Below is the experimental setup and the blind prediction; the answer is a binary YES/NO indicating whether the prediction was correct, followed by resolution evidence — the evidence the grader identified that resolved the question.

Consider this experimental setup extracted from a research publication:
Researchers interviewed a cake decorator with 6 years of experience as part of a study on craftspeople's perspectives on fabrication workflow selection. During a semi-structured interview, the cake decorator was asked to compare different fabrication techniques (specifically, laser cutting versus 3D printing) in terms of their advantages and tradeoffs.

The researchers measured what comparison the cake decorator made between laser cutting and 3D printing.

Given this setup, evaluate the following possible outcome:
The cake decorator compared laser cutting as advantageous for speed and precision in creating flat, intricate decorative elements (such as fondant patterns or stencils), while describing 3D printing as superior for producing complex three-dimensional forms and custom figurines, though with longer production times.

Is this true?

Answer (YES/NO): NO